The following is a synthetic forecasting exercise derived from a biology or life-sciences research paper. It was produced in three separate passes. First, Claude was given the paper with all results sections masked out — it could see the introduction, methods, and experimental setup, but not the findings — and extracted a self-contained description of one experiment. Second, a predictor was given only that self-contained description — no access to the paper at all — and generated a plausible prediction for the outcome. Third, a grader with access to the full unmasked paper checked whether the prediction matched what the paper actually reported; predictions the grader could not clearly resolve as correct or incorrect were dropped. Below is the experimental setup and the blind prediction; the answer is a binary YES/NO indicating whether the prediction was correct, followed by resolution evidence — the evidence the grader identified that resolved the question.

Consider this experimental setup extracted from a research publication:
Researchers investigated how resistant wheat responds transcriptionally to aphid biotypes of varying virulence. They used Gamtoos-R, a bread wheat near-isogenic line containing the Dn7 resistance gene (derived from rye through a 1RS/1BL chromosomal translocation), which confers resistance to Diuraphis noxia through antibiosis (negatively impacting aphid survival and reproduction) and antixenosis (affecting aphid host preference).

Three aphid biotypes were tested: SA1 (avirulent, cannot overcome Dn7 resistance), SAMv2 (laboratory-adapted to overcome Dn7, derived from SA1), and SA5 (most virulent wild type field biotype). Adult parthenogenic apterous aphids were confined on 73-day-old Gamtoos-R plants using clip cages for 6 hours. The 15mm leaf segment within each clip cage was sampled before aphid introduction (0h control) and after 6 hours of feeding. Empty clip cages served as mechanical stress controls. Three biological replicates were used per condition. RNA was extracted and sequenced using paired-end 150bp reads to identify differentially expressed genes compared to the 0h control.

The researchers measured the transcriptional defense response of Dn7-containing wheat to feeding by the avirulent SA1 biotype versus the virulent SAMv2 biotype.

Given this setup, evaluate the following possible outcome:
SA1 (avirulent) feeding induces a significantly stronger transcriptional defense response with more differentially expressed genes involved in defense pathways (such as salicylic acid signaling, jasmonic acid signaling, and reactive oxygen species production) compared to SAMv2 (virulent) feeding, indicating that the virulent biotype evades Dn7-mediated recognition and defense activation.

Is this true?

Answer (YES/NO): NO